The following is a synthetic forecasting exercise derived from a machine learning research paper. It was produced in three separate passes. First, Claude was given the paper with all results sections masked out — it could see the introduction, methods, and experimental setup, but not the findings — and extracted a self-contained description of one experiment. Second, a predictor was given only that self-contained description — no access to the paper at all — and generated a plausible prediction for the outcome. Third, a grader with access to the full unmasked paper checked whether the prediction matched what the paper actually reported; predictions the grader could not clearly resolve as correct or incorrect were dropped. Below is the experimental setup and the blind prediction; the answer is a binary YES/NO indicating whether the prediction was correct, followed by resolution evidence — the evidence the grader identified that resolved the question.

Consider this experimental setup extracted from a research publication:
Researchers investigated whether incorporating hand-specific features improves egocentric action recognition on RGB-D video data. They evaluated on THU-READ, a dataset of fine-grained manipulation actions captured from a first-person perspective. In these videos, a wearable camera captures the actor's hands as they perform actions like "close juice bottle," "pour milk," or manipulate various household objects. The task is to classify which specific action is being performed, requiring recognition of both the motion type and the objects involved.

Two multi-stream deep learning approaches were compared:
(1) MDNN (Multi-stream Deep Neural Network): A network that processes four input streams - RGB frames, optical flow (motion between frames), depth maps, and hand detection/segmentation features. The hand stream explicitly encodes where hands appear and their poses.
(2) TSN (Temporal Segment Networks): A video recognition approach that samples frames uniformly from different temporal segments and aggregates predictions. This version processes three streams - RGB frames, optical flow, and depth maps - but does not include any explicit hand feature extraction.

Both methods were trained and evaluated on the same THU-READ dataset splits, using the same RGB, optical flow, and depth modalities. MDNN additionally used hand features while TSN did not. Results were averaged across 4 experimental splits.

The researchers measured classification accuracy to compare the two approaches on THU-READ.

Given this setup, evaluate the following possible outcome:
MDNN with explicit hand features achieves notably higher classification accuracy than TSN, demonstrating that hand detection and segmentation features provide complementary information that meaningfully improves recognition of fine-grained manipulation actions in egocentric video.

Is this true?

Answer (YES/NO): NO